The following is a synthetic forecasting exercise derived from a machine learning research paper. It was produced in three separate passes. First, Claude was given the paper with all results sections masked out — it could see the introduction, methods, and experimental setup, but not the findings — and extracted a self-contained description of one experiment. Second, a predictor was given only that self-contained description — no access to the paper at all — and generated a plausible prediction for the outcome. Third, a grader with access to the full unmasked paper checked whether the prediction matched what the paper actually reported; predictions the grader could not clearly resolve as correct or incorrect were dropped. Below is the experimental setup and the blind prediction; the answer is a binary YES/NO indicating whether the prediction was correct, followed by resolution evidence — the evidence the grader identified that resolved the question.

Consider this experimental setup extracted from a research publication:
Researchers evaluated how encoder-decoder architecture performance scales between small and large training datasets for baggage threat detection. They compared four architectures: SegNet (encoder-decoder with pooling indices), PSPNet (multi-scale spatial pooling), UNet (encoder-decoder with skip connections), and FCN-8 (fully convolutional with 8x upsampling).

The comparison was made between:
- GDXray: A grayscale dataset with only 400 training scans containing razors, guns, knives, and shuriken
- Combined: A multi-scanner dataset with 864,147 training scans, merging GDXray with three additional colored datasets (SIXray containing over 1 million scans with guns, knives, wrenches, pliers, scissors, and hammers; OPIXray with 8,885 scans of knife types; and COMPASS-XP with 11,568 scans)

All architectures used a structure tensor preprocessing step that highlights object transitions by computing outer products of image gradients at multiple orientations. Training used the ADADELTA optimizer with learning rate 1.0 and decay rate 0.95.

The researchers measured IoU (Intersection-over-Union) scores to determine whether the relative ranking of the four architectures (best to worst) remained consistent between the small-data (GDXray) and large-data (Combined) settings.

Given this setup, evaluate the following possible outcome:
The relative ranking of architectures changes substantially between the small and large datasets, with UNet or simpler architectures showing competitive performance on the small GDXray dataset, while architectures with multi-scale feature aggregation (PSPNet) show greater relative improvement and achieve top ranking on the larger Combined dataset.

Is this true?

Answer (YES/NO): NO